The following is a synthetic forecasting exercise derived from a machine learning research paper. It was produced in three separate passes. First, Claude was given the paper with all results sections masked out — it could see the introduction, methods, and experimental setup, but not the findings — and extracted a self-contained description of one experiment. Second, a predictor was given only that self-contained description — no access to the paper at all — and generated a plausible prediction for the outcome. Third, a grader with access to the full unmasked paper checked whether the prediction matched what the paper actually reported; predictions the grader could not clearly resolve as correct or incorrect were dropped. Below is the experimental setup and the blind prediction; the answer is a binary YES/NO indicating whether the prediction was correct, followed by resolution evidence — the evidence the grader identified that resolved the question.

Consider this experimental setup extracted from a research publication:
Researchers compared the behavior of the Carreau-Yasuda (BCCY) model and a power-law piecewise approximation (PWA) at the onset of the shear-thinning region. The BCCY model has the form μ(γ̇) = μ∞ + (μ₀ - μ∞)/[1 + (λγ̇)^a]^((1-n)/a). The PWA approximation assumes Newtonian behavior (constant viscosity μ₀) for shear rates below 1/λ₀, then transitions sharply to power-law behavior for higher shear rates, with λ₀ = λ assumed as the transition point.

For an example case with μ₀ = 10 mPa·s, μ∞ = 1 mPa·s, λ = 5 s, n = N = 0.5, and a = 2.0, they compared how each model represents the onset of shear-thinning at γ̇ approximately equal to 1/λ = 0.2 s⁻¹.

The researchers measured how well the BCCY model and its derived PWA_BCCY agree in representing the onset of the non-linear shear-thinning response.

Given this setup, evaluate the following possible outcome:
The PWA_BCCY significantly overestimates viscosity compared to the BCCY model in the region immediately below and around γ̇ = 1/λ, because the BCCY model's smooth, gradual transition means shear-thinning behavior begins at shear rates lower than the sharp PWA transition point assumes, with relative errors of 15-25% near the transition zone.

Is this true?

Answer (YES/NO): NO